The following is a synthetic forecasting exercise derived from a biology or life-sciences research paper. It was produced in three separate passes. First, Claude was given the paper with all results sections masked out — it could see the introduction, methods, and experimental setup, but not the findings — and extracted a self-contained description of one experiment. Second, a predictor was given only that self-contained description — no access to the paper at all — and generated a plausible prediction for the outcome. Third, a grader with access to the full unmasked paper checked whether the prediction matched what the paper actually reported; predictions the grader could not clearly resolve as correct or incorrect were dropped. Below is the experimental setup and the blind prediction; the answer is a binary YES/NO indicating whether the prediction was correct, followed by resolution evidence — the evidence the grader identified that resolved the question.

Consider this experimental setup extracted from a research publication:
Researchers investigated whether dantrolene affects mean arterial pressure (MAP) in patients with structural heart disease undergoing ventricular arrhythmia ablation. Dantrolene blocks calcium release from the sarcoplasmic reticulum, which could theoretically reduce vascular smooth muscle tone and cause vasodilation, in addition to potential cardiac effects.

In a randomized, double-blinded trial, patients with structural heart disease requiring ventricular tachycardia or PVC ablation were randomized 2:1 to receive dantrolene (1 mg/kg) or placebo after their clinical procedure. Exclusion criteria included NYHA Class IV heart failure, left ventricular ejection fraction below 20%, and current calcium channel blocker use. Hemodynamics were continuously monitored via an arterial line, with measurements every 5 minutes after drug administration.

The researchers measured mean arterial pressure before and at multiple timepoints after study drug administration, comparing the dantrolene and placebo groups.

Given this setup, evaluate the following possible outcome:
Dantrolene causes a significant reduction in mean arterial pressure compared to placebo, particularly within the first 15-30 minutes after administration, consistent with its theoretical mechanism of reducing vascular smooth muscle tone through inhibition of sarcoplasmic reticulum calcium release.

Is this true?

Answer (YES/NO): NO